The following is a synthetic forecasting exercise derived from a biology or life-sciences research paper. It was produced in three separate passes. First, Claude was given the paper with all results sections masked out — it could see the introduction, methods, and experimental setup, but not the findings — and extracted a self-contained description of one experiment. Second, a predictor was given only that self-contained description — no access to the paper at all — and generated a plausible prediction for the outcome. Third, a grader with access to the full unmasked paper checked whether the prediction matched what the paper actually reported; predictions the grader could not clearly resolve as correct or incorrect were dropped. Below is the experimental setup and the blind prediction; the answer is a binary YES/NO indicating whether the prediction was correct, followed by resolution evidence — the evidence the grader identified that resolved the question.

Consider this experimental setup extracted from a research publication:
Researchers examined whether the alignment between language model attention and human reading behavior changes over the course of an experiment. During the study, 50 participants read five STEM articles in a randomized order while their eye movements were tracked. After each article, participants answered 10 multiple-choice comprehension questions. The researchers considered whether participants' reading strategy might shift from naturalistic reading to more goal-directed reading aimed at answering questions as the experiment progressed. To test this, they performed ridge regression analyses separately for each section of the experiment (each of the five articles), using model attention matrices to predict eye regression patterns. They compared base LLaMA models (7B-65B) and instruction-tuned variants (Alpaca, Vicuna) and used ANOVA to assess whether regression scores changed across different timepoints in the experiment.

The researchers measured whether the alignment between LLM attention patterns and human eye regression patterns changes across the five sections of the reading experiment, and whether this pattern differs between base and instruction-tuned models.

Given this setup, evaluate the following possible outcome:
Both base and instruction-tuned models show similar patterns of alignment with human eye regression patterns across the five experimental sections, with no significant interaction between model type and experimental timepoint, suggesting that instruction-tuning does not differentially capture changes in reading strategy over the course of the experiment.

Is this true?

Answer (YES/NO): YES